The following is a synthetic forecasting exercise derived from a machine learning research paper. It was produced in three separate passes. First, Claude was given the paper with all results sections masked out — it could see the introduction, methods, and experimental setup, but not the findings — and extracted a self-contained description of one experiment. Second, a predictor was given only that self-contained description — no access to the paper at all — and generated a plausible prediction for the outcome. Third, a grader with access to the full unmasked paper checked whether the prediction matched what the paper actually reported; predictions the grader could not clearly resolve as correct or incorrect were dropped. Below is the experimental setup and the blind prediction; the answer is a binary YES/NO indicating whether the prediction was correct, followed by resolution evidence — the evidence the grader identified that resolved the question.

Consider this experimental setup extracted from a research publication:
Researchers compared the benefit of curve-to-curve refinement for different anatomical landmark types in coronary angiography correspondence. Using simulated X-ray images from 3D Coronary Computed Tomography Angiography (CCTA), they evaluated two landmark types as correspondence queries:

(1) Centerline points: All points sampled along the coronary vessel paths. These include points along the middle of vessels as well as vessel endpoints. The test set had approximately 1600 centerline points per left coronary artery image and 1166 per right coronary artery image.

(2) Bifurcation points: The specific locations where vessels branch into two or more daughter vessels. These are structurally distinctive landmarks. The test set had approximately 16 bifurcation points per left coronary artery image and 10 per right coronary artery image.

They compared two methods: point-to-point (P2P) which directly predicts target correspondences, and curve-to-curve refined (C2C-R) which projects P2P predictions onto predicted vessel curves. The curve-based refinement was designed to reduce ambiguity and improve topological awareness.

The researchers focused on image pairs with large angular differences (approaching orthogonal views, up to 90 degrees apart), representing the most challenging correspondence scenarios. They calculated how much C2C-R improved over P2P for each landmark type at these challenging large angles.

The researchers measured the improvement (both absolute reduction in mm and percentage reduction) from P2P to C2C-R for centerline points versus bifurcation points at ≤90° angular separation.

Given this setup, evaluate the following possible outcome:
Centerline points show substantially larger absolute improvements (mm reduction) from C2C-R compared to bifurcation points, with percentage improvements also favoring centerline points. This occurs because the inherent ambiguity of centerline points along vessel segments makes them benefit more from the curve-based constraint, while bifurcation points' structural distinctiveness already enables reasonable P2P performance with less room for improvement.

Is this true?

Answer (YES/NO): YES